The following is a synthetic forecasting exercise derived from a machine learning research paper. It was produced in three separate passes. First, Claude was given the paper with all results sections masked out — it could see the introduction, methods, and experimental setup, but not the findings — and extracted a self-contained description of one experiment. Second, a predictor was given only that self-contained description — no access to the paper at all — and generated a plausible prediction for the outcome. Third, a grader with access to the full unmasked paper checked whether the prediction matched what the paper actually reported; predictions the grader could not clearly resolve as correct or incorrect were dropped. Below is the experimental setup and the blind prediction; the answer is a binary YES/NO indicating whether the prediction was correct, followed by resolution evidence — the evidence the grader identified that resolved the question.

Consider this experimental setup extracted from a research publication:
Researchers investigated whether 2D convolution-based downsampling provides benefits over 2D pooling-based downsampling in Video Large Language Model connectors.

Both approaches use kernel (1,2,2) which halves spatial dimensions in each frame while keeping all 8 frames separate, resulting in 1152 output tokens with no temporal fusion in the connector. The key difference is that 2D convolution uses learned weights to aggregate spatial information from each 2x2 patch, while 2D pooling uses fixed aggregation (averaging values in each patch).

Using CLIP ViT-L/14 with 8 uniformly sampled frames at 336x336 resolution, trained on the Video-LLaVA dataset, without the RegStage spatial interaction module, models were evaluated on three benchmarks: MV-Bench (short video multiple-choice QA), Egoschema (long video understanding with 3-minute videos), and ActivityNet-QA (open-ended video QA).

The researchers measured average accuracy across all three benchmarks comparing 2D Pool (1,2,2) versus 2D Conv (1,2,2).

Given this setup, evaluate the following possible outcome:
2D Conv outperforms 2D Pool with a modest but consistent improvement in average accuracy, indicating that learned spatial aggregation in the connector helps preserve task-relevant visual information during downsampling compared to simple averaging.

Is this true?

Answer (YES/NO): NO